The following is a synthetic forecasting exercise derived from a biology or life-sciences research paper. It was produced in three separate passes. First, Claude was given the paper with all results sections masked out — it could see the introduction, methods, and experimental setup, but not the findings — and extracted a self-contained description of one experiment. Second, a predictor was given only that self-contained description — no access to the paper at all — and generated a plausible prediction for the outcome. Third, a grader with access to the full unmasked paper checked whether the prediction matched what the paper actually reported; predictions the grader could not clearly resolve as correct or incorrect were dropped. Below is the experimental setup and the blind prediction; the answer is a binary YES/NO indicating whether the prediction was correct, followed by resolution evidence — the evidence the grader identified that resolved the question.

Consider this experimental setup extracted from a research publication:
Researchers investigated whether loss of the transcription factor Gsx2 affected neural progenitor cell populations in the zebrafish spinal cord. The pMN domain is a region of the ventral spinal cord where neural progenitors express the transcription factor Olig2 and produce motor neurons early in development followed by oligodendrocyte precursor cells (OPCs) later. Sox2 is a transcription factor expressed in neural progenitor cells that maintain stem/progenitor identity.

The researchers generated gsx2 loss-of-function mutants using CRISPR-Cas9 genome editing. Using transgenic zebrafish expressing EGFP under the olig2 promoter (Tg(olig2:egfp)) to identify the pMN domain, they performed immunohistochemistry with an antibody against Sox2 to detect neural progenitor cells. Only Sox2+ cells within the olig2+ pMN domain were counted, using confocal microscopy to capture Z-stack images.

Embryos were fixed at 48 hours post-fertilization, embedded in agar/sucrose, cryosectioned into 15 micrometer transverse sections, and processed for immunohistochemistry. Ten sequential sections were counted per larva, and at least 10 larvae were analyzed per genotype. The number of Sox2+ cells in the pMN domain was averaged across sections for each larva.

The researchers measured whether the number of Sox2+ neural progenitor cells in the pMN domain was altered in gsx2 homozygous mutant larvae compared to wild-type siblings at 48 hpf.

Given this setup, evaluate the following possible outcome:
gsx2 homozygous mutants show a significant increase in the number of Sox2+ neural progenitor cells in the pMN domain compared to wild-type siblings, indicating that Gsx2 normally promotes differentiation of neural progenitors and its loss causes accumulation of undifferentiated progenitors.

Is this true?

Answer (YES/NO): NO